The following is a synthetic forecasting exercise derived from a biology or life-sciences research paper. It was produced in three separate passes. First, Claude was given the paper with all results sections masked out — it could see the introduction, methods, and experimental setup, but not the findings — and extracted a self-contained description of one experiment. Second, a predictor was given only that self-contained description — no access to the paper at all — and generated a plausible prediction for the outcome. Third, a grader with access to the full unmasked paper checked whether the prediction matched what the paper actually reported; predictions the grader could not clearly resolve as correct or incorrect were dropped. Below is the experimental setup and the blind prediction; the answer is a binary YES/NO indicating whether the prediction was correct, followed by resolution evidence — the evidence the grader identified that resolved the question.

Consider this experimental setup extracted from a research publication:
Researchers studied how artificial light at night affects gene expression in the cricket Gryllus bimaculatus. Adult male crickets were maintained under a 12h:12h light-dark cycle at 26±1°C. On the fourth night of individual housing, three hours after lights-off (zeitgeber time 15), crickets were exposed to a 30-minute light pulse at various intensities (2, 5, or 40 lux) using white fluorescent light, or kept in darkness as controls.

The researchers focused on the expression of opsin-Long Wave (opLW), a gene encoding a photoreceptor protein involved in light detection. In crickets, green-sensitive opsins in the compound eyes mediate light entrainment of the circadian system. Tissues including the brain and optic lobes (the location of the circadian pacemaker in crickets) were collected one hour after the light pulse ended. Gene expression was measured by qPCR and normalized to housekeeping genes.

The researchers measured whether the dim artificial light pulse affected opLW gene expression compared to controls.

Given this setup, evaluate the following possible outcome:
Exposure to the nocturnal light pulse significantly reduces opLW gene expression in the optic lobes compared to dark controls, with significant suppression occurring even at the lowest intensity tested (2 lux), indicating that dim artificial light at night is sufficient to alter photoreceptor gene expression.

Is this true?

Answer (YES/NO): NO